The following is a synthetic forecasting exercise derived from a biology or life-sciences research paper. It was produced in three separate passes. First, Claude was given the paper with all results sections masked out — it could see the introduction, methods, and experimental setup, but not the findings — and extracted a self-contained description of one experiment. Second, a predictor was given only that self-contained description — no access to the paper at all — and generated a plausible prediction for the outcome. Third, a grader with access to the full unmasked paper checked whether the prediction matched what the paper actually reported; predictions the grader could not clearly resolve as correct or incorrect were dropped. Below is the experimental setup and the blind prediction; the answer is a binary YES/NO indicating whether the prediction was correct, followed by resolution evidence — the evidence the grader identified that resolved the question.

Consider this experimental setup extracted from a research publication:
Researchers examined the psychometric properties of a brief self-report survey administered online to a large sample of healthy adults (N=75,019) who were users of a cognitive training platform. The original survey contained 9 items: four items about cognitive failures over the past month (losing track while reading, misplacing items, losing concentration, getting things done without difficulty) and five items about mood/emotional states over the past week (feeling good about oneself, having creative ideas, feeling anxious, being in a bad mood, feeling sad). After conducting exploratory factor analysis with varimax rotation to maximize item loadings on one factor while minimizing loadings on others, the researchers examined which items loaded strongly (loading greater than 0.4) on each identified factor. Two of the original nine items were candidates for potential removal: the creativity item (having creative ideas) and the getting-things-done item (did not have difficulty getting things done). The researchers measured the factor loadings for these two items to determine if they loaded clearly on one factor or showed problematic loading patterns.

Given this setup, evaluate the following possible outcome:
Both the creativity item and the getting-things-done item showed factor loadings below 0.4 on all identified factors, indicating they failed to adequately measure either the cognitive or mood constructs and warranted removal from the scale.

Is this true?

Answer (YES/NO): NO